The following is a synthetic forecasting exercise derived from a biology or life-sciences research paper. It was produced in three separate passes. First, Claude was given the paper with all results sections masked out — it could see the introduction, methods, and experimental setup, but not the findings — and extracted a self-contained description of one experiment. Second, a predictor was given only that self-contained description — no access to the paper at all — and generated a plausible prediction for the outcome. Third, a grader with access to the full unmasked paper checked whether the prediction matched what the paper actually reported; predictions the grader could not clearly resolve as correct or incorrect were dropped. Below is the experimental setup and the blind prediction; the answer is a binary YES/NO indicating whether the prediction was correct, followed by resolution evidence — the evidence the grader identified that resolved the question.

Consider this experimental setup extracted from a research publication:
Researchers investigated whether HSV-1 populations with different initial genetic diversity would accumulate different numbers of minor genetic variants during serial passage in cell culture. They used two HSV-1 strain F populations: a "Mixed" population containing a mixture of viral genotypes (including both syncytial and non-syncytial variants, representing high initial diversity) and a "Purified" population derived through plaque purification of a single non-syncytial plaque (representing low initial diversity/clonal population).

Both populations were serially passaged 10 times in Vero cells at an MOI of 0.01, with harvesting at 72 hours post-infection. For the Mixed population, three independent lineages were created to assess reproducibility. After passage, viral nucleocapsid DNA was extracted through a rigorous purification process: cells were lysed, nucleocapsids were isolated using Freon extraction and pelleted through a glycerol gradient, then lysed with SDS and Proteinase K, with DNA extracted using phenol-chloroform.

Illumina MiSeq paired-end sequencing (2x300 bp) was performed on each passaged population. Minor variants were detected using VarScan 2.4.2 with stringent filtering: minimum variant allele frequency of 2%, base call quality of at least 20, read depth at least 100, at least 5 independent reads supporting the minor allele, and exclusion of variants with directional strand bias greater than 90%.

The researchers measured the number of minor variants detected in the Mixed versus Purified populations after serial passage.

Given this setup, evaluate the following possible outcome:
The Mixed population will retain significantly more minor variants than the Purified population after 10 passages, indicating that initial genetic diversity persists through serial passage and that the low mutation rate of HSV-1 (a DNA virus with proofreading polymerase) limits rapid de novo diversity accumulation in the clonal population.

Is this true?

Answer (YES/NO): YES